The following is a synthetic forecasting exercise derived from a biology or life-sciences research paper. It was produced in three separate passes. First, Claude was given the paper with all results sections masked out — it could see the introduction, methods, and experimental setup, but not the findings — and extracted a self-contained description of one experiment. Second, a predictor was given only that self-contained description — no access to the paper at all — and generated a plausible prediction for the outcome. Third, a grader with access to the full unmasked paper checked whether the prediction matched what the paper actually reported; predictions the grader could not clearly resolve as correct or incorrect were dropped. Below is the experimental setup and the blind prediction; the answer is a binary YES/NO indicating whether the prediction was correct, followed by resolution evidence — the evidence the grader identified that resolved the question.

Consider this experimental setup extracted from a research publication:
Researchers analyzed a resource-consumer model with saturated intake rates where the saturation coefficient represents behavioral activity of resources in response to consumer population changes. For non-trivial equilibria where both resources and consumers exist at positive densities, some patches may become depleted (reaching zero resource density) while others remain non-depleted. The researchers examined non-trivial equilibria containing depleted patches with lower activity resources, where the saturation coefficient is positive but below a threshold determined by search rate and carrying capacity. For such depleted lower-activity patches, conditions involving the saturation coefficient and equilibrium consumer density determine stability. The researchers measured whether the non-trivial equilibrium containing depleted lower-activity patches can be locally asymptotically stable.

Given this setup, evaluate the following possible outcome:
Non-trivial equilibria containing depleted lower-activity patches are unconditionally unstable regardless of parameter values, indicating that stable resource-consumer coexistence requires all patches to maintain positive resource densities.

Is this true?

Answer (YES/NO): NO